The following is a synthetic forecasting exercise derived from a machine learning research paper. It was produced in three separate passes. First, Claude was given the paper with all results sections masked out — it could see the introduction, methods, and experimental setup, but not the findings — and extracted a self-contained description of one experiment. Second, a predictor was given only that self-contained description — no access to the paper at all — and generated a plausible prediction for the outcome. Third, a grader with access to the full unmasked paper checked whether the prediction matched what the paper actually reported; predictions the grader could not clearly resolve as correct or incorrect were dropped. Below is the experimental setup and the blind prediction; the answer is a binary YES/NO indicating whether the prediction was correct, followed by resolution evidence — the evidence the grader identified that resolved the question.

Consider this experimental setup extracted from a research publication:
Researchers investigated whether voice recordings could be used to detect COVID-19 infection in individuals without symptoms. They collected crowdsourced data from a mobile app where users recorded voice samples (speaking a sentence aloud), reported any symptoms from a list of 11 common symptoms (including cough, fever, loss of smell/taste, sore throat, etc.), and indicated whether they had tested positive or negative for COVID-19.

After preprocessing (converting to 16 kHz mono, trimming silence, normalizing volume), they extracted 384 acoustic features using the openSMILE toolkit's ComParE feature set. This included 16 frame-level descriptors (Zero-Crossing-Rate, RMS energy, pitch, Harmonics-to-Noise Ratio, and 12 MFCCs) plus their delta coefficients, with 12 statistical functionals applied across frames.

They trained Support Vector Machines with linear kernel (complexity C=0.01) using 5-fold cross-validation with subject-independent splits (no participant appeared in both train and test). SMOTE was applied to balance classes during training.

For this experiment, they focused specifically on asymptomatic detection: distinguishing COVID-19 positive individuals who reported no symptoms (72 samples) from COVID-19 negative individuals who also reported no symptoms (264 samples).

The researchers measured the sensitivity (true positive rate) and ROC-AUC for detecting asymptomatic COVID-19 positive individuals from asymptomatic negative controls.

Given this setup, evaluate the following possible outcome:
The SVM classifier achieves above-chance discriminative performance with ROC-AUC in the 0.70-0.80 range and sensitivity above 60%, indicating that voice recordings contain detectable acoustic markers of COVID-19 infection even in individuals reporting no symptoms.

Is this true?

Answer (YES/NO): NO